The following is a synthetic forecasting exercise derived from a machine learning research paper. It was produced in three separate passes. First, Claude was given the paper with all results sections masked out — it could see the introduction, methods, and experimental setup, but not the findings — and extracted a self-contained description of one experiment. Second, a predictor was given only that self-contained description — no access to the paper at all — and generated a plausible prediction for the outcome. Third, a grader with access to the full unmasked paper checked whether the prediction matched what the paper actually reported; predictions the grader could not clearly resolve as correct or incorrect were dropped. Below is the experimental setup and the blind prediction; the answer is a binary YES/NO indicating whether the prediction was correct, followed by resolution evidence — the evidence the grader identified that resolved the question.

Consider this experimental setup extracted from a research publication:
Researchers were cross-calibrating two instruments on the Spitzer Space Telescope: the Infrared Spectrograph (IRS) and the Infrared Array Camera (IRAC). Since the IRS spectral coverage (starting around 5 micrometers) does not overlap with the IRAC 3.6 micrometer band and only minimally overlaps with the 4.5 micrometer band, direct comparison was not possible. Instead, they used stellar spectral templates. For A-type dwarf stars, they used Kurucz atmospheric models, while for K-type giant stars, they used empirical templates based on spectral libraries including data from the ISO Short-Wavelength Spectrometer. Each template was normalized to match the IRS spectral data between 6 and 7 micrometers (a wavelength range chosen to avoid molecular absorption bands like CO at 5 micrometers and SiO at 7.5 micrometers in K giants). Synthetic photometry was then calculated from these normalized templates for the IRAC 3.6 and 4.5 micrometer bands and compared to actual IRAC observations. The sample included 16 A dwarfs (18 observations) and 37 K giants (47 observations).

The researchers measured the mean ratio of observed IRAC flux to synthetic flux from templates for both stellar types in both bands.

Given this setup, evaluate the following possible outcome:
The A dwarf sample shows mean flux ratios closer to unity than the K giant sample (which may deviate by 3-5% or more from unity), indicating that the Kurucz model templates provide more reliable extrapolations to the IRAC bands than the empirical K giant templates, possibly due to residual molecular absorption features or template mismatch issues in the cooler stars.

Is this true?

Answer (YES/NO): NO